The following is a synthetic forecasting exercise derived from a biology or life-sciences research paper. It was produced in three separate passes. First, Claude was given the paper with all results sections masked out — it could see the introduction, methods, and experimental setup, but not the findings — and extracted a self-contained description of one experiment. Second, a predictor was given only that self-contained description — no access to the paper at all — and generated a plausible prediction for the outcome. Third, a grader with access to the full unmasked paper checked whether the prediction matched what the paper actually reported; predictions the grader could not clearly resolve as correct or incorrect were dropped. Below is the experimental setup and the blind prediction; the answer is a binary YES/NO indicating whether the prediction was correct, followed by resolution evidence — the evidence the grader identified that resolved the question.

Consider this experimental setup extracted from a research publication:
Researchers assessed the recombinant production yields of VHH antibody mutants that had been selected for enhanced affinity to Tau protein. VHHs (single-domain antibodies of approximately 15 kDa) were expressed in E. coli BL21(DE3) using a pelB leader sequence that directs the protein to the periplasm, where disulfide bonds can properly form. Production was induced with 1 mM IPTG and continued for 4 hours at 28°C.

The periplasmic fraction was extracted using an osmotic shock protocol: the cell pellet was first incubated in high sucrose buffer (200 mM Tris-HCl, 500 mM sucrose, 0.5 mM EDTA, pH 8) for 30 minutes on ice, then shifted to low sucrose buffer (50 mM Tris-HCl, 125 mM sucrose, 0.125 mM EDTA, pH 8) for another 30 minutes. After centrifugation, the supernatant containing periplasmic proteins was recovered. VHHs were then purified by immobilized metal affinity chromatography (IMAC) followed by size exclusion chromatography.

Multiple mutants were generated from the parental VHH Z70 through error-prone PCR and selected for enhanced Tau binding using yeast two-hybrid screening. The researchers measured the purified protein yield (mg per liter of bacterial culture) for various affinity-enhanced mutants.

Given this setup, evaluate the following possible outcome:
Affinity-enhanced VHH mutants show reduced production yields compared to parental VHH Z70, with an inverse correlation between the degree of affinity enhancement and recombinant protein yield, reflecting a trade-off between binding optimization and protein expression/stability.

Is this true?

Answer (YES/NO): NO